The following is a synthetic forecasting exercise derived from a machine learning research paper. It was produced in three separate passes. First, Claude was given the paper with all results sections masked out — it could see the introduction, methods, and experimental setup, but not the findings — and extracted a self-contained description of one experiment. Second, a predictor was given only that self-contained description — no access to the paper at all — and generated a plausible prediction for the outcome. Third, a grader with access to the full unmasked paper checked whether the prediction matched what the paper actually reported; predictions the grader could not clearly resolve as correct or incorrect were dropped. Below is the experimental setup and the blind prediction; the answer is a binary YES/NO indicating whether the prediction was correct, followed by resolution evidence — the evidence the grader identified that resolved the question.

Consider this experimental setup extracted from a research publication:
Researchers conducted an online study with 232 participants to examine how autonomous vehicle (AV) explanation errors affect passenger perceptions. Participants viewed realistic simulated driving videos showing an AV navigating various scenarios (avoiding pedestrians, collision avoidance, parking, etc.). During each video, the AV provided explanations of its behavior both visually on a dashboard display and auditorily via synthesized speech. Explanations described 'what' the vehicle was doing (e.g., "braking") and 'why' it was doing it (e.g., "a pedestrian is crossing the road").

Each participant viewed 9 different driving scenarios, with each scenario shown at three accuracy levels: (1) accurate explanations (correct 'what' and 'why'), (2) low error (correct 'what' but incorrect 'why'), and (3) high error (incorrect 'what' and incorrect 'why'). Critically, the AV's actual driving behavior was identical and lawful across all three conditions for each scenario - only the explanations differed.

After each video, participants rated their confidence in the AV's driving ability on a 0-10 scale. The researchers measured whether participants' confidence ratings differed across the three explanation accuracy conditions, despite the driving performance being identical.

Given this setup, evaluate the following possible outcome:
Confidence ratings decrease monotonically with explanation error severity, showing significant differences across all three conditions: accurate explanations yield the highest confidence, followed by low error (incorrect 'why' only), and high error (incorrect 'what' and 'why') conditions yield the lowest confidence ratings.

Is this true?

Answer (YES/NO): YES